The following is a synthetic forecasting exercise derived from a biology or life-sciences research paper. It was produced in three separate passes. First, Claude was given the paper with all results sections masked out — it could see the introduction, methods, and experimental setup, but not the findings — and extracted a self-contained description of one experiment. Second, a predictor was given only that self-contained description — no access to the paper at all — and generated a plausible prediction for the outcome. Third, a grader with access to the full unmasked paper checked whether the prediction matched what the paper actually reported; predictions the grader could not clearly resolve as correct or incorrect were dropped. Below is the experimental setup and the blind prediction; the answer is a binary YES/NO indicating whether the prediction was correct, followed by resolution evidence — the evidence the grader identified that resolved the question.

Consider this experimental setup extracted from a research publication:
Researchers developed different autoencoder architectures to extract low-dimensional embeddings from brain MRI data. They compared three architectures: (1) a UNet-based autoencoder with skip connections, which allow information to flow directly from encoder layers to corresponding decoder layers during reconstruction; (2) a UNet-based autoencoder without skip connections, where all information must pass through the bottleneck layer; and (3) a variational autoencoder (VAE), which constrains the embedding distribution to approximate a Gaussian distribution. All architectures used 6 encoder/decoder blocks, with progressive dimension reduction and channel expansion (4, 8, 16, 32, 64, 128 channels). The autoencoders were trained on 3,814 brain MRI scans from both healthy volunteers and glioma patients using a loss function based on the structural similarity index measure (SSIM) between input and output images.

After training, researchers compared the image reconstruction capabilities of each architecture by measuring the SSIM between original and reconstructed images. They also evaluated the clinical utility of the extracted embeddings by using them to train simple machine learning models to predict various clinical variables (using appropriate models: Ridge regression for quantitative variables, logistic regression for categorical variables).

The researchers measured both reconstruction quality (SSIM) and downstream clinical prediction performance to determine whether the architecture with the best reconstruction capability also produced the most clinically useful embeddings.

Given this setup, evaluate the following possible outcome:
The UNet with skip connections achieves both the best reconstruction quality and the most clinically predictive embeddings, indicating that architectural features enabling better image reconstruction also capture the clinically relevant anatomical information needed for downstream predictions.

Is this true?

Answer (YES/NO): NO